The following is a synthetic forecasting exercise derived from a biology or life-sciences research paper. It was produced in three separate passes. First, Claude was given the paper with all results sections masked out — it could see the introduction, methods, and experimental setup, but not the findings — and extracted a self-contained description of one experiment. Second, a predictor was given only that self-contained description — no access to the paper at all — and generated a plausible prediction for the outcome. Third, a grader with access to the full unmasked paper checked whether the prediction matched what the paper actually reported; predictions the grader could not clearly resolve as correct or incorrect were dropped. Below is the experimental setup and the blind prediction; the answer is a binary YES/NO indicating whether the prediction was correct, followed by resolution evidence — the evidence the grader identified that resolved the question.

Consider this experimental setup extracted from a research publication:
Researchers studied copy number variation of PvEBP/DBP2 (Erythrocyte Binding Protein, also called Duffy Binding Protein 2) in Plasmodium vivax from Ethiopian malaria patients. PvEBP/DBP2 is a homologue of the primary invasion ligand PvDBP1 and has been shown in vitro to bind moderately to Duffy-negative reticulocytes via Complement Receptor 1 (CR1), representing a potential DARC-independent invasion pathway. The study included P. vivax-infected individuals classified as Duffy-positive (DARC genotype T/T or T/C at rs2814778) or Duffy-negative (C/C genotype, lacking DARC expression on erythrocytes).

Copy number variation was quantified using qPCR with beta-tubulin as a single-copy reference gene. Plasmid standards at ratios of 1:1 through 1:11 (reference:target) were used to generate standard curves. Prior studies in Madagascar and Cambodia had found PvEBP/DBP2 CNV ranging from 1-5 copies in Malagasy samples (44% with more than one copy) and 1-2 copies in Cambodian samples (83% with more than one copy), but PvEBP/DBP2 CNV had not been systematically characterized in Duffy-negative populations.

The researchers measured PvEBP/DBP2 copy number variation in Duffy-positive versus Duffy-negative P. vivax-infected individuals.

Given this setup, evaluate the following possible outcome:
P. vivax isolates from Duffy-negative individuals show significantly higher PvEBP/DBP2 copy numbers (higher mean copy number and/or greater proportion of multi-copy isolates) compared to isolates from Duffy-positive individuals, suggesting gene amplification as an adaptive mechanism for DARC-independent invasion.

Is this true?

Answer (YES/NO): NO